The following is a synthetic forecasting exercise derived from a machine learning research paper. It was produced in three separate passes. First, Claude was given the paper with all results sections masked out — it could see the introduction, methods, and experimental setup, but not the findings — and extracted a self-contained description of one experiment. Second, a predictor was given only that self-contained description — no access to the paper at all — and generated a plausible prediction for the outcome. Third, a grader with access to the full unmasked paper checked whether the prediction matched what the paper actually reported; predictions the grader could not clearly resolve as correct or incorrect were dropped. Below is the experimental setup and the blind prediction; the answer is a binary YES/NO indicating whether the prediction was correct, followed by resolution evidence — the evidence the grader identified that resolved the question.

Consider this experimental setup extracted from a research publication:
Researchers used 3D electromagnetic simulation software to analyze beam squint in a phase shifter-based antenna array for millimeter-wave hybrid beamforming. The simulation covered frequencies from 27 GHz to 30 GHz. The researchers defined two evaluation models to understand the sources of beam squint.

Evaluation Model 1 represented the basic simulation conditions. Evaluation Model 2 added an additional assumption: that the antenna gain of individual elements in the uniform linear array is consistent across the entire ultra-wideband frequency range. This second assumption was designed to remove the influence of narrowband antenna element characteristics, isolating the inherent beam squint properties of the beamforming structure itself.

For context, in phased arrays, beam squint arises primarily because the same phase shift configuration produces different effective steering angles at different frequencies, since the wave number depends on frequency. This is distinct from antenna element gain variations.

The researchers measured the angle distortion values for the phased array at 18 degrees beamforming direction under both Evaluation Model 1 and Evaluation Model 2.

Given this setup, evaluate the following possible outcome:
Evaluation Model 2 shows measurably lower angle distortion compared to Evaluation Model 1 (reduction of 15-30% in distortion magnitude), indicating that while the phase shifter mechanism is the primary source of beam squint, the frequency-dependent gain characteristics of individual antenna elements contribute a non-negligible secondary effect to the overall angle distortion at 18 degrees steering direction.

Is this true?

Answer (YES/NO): NO